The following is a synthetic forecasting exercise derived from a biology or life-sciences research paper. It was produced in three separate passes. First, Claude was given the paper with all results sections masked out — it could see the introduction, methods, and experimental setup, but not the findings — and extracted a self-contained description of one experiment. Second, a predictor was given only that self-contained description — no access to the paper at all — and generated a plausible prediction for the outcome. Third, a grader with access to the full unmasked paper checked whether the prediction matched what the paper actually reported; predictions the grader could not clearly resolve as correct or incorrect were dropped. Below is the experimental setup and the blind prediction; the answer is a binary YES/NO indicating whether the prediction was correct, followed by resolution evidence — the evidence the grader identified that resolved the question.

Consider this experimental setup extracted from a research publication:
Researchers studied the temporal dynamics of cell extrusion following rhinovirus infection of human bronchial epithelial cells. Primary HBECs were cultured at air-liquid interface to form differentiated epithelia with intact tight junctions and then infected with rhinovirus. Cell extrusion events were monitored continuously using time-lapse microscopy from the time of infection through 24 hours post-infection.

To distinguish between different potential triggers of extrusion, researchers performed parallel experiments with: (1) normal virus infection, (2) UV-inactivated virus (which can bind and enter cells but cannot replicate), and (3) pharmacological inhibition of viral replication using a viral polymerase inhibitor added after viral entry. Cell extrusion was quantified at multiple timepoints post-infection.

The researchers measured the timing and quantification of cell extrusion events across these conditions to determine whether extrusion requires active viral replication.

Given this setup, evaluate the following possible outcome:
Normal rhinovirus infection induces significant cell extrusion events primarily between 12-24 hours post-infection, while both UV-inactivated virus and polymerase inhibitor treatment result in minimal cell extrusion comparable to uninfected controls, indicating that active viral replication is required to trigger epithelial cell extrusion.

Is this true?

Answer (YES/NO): NO